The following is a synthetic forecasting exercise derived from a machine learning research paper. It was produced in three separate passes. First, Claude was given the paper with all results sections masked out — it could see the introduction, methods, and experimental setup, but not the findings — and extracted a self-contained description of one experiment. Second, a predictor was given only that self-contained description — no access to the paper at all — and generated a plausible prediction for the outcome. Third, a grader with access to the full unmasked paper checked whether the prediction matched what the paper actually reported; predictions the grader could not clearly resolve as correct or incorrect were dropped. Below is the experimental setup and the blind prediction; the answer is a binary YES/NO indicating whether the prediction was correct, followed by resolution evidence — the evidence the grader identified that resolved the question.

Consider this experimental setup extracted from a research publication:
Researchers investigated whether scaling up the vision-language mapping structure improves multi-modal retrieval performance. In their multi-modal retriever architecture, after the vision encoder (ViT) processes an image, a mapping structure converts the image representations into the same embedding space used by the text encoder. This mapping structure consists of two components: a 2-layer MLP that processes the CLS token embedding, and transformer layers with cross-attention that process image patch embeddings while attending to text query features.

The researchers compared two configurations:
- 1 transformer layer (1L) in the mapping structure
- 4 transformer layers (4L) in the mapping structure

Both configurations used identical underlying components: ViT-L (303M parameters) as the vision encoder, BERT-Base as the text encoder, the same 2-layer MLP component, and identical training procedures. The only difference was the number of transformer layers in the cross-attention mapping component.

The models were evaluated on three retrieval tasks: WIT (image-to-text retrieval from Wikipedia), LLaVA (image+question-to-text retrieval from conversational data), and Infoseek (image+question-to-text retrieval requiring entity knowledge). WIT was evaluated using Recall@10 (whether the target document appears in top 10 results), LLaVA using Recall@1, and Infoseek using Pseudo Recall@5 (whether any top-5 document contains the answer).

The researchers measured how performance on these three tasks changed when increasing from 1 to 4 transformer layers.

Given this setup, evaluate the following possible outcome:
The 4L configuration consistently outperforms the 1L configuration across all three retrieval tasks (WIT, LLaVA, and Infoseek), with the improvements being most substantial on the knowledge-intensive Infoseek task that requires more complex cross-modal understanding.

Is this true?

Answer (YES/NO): NO